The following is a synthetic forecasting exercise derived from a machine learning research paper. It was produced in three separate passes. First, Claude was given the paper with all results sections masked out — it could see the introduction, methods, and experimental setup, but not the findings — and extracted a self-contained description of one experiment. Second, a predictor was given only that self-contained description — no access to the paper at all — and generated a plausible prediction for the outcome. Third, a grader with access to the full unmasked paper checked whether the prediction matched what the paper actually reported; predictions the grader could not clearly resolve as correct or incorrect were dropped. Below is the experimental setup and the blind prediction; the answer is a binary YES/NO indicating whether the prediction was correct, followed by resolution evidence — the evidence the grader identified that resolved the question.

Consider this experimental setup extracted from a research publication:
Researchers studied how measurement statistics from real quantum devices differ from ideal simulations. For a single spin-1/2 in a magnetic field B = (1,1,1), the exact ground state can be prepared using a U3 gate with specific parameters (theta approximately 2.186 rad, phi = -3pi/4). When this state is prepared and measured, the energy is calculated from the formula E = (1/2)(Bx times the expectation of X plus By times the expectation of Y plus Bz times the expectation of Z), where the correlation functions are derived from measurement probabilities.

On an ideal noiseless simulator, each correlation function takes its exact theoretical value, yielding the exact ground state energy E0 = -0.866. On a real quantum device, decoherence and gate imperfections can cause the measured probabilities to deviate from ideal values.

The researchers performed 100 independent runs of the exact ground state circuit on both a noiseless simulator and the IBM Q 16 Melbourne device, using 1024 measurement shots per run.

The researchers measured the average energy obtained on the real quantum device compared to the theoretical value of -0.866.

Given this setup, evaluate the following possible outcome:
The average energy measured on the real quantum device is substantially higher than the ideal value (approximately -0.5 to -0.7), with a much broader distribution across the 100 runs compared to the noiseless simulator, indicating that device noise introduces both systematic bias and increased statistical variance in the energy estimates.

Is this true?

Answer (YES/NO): NO